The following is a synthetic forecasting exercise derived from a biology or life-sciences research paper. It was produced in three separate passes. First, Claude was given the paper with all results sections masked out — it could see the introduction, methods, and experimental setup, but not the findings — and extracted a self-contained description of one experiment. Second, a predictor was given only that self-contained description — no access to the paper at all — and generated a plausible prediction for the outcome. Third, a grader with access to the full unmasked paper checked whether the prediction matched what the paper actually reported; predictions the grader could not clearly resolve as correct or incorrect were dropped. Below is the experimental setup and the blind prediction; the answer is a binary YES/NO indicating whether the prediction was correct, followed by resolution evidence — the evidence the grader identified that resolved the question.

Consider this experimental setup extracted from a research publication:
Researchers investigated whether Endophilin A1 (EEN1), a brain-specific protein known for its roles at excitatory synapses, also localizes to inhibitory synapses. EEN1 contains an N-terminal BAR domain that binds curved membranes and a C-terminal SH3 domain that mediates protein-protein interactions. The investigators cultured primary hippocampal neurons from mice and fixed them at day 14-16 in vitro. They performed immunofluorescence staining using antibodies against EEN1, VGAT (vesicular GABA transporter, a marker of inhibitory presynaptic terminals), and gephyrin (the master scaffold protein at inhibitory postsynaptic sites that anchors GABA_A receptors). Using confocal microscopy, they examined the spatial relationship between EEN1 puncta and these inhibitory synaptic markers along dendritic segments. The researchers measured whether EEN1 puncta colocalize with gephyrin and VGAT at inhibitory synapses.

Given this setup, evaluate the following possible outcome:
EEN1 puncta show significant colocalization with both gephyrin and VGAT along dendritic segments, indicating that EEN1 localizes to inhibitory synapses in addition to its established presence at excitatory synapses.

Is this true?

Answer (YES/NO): YES